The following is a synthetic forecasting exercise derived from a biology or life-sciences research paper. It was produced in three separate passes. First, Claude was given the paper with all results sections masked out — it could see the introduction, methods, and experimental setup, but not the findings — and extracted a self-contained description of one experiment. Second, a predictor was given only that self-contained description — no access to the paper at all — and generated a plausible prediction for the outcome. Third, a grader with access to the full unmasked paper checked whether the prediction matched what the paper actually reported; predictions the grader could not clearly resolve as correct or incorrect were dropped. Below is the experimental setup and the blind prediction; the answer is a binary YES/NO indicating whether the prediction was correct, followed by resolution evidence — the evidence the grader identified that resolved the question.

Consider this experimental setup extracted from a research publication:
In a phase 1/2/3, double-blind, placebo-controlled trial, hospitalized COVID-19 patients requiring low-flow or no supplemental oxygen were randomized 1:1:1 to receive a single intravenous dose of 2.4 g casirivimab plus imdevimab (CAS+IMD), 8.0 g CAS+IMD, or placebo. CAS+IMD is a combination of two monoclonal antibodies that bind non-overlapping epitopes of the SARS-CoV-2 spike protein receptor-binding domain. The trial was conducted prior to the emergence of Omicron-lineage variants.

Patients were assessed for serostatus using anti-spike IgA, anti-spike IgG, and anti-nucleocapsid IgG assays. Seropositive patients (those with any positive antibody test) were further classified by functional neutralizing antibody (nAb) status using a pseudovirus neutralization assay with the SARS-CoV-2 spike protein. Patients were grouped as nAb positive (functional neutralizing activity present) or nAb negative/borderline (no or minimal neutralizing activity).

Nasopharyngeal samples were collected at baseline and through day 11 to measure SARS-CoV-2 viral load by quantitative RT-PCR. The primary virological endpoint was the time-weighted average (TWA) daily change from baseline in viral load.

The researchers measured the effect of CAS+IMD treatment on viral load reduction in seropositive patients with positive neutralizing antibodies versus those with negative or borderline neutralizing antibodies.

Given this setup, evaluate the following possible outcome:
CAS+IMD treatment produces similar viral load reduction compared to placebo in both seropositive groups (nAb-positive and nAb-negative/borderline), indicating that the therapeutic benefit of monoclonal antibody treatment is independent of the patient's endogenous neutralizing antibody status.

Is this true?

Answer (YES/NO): NO